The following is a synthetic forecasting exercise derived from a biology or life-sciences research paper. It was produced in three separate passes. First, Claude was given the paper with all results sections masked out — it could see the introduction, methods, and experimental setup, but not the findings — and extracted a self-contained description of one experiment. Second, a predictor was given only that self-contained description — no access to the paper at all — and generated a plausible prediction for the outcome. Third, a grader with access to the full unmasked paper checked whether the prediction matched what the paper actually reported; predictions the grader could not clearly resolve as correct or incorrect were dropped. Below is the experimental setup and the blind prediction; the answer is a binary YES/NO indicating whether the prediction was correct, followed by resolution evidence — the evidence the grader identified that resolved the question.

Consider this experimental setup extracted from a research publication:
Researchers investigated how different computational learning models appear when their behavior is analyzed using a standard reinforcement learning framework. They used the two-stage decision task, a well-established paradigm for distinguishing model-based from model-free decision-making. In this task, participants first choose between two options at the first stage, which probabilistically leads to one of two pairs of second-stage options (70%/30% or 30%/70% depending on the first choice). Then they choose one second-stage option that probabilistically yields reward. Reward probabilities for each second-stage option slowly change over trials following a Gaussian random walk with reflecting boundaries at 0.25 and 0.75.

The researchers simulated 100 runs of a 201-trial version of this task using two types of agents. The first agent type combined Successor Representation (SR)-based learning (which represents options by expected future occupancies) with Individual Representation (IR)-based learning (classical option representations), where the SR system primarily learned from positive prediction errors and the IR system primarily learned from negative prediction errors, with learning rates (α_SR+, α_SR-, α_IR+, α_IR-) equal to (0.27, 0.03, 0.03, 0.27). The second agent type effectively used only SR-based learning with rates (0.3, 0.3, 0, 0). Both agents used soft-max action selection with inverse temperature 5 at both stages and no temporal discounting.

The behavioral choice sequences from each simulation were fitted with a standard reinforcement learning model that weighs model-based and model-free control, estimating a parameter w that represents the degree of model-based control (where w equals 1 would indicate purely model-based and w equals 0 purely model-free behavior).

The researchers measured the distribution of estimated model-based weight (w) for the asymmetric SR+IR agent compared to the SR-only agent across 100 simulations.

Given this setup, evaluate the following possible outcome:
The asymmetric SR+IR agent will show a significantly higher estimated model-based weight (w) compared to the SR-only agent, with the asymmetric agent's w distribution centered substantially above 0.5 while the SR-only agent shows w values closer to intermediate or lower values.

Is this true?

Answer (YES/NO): NO